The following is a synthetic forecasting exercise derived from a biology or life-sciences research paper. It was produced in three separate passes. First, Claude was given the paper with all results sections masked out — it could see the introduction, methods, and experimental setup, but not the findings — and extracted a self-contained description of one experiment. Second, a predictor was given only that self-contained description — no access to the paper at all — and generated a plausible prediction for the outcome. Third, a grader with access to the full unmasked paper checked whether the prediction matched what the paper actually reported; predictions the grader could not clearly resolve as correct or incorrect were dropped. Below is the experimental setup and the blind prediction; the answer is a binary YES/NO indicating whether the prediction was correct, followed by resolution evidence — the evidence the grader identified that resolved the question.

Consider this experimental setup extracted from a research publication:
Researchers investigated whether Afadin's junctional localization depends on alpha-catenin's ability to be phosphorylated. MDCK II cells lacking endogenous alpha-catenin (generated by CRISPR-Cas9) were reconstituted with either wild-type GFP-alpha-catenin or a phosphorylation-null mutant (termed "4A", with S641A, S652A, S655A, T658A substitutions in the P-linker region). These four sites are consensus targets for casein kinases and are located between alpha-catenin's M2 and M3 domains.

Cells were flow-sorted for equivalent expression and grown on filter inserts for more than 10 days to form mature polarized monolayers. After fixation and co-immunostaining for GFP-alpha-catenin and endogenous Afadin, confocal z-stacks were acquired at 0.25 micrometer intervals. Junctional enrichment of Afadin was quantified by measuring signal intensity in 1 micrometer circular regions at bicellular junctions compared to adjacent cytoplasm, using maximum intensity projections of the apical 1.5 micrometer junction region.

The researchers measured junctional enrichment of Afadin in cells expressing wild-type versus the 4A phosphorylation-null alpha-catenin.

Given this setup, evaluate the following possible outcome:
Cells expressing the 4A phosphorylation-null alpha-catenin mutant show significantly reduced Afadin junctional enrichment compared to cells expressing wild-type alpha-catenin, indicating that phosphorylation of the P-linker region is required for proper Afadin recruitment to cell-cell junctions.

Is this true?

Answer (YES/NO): NO